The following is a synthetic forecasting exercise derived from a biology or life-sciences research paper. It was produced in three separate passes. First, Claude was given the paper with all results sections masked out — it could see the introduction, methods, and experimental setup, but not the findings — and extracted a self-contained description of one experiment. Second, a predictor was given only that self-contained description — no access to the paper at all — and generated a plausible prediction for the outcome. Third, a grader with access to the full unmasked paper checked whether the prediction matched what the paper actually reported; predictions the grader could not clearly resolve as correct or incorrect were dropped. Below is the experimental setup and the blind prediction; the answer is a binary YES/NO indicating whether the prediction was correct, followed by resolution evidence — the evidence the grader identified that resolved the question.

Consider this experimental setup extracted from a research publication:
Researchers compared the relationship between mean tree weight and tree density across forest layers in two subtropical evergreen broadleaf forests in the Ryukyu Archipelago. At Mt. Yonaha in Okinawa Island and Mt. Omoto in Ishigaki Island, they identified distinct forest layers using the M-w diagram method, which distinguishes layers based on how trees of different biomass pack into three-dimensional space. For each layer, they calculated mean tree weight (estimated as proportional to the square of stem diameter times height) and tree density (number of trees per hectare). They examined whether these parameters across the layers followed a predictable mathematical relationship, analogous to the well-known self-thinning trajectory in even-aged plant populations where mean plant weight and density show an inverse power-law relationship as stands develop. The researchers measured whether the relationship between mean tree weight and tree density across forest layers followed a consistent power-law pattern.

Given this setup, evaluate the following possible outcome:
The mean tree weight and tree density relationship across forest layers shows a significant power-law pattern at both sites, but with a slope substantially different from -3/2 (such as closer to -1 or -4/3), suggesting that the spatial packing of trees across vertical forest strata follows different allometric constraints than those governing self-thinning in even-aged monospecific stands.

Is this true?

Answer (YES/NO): NO